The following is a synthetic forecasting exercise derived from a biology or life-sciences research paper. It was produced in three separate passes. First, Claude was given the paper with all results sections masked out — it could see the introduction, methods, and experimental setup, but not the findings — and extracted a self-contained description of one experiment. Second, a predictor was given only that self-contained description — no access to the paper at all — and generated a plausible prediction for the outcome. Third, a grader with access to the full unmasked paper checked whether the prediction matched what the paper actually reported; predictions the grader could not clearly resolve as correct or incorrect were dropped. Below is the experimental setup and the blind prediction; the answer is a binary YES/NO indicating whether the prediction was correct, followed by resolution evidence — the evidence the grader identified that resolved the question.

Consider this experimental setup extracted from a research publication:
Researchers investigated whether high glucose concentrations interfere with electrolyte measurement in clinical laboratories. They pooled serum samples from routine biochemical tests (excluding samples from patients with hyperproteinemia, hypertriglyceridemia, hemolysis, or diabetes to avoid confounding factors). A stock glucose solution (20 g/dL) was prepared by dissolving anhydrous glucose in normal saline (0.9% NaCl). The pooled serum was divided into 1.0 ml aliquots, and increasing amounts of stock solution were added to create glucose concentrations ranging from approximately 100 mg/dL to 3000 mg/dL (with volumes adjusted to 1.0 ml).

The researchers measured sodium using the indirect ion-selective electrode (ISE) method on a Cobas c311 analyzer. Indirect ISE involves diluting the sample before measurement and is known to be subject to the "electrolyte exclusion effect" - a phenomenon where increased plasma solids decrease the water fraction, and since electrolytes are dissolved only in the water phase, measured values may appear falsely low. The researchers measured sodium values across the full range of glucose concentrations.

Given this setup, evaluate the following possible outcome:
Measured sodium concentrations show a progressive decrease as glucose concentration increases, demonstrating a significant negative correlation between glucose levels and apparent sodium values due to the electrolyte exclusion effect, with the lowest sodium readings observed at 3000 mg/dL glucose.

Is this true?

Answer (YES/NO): NO